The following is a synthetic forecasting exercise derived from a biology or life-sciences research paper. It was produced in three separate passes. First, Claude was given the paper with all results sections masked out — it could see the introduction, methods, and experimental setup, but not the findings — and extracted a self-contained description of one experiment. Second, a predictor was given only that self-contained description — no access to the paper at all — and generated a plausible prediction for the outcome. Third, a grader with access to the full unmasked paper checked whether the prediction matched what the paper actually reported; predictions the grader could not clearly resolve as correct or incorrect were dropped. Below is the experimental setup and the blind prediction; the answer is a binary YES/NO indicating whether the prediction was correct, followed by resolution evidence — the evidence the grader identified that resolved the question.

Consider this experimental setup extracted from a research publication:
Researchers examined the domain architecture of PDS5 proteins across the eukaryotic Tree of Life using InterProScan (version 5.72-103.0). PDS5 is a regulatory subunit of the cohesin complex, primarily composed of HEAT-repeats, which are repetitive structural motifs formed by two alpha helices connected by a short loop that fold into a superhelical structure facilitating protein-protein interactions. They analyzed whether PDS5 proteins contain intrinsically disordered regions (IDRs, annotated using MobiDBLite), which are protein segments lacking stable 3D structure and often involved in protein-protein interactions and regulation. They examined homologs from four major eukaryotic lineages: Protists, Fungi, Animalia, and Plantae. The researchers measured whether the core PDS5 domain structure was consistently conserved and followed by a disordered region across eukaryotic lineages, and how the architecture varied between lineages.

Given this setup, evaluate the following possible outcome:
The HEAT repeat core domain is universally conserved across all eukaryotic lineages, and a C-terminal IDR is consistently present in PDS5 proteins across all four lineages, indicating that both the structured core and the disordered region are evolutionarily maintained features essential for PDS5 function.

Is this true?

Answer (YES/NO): YES